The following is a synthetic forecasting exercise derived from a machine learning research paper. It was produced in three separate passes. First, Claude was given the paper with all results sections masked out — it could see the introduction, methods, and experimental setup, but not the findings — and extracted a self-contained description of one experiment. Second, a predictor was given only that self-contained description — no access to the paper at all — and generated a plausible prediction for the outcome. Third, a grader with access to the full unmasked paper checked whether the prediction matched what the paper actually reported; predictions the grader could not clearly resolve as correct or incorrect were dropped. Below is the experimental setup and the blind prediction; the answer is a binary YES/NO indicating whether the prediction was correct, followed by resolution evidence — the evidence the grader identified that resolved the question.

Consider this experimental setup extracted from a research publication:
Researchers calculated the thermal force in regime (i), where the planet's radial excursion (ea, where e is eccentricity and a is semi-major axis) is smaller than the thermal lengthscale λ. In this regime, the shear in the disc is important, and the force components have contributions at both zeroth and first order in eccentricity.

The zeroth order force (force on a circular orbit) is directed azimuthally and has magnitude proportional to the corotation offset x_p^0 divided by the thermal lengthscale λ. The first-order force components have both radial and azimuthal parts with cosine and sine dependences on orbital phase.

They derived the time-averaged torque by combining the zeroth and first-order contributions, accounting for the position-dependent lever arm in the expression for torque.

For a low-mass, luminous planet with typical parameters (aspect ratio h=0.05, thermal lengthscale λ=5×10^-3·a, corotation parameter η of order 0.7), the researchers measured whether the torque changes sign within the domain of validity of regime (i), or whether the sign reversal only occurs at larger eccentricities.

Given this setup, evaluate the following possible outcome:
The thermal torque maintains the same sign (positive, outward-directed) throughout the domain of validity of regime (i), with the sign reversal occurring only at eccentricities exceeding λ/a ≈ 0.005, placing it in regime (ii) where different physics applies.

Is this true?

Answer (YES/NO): YES